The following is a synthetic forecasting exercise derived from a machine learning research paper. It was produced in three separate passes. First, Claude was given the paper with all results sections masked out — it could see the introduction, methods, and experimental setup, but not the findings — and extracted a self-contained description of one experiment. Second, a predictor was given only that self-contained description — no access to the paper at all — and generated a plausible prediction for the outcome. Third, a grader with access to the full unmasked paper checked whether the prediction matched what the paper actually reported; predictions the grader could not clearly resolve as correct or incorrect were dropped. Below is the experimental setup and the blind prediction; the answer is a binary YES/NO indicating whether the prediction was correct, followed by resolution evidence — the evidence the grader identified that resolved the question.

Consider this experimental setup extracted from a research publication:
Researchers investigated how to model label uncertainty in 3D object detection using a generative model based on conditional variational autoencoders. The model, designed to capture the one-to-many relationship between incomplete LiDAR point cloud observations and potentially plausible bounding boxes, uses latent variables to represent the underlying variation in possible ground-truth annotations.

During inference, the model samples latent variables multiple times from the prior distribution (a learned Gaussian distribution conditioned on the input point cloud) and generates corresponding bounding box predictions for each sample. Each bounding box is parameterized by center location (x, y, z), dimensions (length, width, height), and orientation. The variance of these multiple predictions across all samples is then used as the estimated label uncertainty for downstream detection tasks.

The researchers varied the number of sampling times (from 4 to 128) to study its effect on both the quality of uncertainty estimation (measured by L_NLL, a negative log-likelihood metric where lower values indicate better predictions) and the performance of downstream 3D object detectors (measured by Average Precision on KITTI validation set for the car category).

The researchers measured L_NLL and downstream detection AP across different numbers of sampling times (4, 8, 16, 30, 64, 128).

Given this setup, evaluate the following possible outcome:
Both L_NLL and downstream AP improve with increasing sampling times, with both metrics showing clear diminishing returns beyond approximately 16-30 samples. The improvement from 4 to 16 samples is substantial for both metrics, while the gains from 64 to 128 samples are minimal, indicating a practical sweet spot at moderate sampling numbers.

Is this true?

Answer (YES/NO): NO